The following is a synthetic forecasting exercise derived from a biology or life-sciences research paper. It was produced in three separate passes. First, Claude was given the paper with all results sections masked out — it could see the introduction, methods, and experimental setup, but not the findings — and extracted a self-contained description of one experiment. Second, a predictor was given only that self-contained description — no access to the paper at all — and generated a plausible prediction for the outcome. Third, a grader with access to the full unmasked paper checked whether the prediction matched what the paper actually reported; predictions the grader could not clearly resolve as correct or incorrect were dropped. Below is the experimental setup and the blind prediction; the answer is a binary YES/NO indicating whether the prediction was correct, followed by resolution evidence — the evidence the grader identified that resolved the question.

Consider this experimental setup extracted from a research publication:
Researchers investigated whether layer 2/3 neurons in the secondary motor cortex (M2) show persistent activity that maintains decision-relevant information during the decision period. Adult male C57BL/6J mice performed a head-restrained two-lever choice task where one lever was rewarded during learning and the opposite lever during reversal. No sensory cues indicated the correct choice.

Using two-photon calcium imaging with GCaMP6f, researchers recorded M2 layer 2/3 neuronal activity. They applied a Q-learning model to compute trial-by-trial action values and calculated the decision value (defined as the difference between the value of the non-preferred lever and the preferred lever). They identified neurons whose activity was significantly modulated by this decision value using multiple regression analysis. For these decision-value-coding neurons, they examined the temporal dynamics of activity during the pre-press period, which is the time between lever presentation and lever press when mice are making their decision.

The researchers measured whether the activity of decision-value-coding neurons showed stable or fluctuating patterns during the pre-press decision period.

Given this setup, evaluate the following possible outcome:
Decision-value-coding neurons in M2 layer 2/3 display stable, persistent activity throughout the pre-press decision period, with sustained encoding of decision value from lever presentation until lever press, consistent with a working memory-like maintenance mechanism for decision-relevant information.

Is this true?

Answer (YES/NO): YES